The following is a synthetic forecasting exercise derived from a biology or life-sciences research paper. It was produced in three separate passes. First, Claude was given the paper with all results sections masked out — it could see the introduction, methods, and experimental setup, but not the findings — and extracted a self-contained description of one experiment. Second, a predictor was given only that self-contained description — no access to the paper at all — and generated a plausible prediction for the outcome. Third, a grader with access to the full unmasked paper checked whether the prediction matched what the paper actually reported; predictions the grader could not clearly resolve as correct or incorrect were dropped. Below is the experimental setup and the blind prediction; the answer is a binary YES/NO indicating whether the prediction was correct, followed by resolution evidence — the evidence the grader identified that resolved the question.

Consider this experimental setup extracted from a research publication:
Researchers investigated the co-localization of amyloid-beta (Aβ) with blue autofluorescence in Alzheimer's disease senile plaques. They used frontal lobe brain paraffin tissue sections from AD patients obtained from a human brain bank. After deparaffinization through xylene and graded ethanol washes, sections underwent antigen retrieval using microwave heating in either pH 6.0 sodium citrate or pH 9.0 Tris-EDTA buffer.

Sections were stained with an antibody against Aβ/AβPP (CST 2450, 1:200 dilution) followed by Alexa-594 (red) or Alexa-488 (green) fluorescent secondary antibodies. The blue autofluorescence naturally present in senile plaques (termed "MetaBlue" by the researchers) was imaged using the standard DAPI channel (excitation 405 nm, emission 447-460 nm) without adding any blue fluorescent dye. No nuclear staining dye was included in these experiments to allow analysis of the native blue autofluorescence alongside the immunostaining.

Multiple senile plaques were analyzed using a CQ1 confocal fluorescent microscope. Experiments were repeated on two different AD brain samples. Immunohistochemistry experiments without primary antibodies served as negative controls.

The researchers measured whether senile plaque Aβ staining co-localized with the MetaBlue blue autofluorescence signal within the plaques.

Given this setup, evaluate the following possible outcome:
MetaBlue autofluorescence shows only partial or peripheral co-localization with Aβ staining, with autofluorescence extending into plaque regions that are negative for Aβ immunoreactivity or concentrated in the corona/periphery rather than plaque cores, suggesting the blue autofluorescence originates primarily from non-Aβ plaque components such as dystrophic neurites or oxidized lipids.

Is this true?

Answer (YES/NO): NO